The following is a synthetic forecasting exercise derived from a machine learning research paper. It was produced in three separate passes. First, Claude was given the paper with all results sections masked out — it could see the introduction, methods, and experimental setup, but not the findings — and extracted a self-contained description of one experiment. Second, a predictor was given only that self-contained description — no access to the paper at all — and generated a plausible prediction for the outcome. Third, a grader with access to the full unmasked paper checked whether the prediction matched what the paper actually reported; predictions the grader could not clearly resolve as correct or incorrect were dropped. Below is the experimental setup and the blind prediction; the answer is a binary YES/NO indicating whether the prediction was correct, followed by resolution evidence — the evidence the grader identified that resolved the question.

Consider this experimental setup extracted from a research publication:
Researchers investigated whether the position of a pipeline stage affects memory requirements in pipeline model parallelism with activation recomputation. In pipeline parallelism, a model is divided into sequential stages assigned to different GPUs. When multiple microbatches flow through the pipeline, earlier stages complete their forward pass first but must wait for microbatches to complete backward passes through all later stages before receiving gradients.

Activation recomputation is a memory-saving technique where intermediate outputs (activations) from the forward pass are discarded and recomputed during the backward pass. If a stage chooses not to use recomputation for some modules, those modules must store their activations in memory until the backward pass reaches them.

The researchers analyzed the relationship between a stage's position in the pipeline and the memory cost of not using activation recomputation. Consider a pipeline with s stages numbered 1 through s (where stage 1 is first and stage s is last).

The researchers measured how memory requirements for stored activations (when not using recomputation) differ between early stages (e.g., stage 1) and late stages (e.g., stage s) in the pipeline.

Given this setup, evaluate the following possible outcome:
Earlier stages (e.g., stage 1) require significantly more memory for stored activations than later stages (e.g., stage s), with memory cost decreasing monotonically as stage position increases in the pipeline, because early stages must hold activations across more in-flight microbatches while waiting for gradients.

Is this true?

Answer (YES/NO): YES